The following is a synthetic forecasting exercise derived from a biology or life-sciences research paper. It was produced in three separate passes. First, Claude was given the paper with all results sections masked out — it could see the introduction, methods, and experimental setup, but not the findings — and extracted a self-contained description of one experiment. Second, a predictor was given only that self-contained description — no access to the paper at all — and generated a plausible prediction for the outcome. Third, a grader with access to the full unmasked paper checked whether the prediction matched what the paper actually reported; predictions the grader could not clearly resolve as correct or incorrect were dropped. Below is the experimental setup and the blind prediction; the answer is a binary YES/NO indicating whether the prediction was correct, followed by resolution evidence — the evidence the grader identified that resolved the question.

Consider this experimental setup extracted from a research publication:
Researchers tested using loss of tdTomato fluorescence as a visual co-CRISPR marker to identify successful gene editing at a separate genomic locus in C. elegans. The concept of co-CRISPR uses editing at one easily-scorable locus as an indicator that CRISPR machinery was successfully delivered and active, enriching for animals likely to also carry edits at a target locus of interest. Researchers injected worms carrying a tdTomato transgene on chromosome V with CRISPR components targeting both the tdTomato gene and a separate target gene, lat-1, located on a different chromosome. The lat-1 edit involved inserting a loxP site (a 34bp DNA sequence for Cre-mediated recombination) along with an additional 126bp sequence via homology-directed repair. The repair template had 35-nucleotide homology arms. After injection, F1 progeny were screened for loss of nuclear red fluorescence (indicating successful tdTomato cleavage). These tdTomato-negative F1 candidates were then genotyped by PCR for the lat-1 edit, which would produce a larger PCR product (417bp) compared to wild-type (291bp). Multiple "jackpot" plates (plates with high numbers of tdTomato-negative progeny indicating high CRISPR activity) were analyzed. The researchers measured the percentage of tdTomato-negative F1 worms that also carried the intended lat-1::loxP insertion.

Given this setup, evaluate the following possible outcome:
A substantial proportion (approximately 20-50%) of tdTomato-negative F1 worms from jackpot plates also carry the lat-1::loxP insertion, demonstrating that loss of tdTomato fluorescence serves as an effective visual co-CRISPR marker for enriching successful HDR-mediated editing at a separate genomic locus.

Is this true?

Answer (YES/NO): YES